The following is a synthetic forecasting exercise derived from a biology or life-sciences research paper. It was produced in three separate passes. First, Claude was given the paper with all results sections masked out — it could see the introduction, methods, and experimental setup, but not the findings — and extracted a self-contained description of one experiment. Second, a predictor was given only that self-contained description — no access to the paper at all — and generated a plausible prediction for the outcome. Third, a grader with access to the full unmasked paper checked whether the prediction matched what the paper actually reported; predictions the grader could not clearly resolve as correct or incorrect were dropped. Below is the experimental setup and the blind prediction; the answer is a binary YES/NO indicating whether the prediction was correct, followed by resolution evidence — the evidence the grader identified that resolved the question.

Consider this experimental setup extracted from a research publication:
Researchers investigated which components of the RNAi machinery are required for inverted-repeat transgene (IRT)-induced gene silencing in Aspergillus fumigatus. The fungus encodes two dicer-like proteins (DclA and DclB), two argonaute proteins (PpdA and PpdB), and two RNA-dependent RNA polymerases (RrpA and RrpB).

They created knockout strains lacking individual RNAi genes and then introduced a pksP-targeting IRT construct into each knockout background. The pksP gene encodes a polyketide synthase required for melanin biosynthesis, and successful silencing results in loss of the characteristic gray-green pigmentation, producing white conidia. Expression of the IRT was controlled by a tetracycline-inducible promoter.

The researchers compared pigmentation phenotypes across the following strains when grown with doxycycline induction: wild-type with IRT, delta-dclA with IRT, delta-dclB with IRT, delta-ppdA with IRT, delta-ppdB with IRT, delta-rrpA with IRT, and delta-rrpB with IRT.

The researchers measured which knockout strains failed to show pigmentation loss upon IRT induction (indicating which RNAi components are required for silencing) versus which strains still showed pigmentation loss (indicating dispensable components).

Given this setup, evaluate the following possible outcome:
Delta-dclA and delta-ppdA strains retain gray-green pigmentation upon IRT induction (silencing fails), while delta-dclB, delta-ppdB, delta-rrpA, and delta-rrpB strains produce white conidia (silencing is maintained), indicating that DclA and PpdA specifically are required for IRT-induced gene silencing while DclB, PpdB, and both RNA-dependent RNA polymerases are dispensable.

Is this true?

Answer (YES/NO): NO